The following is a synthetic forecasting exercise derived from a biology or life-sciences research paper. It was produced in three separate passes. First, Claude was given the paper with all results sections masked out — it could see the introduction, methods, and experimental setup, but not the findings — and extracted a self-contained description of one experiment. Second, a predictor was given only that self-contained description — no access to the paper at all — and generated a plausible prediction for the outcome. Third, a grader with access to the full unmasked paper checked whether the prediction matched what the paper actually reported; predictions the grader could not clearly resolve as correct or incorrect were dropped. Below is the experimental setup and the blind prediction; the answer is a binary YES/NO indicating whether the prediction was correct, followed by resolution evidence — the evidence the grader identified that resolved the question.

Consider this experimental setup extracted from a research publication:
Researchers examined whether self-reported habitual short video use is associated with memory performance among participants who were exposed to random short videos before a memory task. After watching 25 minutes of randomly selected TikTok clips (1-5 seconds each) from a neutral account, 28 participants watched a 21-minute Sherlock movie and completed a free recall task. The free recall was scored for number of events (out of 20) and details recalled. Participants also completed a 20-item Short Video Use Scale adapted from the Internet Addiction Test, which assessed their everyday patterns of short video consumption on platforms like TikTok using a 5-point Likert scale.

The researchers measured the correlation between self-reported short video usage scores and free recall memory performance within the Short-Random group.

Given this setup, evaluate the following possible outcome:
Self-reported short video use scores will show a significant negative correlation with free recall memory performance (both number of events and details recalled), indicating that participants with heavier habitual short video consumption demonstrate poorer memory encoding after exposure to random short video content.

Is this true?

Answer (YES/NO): NO